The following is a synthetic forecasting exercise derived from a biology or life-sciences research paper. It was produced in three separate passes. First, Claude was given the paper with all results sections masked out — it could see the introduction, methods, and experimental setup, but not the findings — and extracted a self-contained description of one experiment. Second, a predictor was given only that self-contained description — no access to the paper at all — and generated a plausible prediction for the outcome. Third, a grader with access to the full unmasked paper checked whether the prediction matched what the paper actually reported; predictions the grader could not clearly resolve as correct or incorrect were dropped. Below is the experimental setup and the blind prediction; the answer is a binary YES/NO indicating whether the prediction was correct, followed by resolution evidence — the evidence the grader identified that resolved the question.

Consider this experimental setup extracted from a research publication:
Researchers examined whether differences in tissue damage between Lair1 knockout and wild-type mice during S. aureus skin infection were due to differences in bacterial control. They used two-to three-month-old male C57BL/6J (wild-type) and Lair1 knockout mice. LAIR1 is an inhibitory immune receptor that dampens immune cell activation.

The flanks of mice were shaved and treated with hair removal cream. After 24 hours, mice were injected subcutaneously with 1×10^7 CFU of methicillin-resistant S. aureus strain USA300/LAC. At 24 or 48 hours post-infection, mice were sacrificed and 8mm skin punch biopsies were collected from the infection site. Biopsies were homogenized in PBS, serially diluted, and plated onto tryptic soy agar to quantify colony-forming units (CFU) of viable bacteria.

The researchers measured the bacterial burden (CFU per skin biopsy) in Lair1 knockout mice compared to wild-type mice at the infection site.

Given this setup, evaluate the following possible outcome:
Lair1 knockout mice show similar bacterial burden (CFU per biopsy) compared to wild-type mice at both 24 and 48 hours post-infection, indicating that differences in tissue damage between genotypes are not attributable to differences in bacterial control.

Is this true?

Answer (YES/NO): NO